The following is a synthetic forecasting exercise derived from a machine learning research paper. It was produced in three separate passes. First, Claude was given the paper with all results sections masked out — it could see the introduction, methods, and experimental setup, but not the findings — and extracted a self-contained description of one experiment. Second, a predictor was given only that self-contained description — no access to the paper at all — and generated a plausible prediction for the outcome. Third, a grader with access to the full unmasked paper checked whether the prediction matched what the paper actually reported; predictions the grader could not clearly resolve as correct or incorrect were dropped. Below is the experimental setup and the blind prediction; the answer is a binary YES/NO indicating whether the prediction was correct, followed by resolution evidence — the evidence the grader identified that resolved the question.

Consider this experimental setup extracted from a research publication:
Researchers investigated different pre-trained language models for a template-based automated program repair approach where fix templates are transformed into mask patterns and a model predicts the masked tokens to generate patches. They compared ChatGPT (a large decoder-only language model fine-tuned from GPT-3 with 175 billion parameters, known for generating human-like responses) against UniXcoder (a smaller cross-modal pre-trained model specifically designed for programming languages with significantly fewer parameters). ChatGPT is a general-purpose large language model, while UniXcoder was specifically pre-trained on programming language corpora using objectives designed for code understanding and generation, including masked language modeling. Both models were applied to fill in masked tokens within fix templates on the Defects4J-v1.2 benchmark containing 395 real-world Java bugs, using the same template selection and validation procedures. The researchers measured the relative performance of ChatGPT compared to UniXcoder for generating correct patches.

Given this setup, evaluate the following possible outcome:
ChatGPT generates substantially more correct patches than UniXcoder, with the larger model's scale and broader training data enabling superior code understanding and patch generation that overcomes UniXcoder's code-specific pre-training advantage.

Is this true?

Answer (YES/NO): NO